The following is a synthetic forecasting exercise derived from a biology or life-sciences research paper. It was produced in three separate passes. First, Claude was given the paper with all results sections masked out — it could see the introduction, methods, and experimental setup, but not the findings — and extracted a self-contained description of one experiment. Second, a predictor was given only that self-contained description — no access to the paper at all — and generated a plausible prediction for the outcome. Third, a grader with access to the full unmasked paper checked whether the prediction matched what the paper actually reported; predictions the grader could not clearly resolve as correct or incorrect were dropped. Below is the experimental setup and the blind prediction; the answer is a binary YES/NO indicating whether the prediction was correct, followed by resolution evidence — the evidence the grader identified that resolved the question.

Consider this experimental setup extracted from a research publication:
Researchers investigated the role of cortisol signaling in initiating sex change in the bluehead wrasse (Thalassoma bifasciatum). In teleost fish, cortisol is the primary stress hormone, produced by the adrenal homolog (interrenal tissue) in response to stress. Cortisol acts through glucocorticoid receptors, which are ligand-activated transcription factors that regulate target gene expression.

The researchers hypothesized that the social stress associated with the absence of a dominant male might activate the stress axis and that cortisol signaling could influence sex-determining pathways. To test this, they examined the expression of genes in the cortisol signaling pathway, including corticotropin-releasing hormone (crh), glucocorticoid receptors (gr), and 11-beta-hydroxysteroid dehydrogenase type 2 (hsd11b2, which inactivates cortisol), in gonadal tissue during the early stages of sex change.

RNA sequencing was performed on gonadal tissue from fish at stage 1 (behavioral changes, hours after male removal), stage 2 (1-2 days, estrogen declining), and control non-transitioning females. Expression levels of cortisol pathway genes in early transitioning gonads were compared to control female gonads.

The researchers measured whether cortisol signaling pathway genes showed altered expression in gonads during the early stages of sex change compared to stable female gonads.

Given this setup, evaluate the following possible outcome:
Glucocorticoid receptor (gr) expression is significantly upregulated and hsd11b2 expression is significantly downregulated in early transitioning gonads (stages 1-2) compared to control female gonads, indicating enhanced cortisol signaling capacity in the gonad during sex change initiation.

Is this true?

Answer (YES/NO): NO